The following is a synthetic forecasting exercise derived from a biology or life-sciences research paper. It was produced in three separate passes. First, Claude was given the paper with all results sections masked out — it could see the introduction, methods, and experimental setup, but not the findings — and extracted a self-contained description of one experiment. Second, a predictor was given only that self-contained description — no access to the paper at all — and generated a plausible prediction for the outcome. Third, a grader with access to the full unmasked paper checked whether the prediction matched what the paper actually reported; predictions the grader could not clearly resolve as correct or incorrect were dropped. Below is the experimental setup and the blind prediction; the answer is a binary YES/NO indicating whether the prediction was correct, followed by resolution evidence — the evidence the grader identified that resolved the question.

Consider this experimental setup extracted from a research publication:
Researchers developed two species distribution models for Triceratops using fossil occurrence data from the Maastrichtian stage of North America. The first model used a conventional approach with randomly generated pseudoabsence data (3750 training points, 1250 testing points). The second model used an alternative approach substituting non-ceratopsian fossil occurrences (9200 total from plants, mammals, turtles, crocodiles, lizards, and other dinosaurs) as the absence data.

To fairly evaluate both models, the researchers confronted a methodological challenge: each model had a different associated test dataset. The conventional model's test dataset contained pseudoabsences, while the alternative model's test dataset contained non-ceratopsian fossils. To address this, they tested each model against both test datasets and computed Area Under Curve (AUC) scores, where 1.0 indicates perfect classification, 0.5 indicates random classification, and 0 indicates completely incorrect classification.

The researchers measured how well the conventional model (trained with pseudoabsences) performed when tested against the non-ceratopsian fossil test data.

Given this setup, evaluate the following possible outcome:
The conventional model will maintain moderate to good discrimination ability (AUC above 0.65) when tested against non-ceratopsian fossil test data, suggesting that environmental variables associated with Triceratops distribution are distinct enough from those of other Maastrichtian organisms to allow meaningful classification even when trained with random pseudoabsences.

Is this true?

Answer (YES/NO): NO